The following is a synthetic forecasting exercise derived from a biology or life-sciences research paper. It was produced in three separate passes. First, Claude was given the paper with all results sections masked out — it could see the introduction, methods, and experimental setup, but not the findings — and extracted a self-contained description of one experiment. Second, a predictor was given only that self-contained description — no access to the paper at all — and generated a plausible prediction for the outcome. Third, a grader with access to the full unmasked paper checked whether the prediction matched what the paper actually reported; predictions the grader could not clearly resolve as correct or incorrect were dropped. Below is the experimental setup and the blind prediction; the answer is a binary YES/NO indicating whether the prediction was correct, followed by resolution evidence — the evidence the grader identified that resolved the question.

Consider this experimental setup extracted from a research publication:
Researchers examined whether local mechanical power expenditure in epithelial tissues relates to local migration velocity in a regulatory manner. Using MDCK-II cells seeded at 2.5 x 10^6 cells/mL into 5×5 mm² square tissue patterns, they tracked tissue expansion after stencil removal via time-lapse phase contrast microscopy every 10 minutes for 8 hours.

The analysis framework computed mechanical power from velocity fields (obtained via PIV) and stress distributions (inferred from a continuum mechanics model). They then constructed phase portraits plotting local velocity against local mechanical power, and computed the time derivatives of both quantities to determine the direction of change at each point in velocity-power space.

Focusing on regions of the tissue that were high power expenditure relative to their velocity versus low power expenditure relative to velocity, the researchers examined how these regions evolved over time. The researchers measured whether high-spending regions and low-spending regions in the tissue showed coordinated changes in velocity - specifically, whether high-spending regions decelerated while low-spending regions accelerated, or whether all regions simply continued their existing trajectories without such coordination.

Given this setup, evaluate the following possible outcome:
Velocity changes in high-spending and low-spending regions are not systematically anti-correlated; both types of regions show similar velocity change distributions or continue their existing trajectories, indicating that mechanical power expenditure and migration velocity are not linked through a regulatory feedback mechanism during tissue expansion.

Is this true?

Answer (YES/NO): NO